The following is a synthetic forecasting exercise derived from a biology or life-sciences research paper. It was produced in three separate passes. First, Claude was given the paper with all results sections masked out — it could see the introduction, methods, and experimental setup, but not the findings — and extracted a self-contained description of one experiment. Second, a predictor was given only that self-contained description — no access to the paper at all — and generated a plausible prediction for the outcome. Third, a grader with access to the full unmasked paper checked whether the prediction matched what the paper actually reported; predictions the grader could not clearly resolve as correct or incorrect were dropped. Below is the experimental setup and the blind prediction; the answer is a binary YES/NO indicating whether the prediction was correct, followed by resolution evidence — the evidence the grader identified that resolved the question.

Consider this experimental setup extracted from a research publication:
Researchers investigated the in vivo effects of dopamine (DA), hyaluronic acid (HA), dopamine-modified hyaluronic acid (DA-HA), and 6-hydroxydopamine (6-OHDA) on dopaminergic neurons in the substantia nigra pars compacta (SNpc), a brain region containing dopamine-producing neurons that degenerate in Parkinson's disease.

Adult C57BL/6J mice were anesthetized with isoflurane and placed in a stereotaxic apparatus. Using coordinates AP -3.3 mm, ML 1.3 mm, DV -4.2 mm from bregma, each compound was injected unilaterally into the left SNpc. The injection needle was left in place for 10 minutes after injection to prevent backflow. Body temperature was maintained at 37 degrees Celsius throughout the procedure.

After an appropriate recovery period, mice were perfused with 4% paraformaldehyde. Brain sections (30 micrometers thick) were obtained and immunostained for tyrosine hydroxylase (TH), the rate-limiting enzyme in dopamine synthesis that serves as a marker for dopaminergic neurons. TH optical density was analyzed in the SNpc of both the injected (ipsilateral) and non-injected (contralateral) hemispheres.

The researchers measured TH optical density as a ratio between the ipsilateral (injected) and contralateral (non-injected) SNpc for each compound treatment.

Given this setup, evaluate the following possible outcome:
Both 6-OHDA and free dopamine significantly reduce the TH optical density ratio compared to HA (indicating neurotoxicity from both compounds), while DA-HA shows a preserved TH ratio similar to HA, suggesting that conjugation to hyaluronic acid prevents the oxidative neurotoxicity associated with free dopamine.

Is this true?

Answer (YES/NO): NO